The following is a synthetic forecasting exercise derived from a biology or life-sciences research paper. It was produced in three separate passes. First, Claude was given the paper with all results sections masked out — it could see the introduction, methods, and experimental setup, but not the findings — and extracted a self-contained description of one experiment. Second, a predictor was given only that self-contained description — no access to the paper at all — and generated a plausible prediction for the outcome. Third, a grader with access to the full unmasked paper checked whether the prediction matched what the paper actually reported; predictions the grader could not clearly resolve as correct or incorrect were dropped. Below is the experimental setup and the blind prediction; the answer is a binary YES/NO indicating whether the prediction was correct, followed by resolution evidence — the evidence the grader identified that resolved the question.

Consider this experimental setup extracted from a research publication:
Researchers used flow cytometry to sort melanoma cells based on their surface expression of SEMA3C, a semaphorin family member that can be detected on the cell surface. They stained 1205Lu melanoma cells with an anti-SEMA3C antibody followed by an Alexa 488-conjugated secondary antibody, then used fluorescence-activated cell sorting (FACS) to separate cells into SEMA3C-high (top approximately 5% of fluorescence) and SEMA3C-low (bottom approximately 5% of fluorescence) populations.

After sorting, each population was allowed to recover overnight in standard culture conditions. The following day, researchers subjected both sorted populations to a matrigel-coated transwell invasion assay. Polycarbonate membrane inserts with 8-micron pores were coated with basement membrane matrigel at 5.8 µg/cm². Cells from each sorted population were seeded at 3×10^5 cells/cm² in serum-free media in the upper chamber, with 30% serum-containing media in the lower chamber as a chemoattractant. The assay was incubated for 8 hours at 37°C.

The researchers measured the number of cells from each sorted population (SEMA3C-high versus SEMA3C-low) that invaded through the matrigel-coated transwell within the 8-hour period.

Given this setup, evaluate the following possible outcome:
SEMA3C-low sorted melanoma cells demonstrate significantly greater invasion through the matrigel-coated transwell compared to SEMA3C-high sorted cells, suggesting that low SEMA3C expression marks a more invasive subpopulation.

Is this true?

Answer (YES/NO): NO